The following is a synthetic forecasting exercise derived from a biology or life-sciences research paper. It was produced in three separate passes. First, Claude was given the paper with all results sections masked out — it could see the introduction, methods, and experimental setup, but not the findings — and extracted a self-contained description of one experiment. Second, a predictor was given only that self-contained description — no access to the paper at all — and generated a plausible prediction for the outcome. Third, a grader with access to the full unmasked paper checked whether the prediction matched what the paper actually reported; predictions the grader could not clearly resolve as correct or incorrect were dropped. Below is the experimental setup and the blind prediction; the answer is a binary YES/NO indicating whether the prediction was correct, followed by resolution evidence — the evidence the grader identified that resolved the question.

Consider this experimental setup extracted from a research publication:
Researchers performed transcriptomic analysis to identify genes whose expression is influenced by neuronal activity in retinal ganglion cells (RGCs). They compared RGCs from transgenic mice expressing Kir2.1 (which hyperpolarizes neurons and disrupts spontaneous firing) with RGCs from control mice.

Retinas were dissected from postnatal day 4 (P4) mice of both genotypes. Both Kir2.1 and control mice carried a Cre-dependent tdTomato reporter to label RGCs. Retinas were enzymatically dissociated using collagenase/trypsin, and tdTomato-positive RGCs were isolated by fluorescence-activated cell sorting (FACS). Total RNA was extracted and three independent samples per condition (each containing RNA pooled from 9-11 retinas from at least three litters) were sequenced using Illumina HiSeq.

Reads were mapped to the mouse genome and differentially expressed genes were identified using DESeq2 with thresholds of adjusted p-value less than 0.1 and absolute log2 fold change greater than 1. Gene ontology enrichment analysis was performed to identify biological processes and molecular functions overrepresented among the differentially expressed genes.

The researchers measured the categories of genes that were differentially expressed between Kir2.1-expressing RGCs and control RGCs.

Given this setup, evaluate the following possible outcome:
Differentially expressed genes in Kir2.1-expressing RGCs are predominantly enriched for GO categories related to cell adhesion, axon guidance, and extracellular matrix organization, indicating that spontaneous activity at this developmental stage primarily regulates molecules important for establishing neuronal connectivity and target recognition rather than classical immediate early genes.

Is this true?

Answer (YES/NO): NO